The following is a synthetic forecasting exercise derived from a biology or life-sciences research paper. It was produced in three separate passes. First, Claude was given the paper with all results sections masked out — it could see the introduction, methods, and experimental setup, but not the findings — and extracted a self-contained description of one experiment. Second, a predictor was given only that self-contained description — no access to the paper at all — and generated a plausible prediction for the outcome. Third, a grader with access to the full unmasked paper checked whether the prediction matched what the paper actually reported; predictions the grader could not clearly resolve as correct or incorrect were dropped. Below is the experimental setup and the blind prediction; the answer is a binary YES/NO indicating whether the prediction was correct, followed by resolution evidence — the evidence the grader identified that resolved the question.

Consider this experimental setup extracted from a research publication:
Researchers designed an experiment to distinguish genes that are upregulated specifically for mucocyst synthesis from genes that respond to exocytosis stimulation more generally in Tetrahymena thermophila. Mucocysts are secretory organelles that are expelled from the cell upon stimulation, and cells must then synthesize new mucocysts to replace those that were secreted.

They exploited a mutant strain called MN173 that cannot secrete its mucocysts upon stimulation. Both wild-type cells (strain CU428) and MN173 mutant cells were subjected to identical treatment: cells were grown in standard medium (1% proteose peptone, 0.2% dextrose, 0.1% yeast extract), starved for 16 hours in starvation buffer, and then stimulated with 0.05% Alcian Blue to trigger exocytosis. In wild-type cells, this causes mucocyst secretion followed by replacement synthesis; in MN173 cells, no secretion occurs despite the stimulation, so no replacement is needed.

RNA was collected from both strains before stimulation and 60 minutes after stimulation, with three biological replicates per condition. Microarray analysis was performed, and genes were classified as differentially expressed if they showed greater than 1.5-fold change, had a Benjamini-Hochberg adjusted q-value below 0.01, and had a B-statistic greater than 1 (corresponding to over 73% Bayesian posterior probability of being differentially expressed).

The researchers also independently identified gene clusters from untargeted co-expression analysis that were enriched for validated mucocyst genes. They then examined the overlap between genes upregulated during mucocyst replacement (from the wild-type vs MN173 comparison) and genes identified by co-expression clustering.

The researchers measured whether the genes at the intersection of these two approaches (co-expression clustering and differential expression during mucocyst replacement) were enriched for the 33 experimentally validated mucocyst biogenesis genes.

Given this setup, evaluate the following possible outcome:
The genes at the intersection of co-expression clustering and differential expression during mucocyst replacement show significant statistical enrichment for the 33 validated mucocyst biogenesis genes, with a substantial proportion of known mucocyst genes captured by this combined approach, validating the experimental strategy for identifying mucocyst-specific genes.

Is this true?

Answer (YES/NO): YES